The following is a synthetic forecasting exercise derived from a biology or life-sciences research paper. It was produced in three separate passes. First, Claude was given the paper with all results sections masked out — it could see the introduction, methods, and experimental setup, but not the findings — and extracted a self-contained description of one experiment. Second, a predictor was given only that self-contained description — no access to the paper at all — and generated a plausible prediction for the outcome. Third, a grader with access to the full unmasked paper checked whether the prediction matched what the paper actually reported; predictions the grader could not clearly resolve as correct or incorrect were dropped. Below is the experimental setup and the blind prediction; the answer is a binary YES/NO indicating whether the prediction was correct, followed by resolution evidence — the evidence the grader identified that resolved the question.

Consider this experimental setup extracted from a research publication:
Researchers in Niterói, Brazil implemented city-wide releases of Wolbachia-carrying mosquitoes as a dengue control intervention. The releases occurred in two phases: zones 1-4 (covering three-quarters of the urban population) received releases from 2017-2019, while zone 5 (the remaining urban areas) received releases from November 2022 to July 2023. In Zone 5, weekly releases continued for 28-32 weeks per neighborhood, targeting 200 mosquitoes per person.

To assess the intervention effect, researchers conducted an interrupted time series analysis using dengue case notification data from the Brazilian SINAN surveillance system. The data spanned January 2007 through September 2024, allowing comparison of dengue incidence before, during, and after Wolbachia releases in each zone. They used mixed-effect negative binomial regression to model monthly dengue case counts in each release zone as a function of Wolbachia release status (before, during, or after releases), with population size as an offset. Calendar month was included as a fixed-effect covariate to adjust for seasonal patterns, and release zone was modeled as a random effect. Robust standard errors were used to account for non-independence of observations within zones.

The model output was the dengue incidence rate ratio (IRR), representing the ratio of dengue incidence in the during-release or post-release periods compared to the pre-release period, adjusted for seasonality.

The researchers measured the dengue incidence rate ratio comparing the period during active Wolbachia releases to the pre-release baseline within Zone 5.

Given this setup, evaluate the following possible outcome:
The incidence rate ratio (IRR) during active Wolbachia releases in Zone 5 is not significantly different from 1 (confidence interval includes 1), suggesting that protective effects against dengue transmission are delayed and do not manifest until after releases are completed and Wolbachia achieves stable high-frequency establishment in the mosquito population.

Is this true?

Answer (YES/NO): NO